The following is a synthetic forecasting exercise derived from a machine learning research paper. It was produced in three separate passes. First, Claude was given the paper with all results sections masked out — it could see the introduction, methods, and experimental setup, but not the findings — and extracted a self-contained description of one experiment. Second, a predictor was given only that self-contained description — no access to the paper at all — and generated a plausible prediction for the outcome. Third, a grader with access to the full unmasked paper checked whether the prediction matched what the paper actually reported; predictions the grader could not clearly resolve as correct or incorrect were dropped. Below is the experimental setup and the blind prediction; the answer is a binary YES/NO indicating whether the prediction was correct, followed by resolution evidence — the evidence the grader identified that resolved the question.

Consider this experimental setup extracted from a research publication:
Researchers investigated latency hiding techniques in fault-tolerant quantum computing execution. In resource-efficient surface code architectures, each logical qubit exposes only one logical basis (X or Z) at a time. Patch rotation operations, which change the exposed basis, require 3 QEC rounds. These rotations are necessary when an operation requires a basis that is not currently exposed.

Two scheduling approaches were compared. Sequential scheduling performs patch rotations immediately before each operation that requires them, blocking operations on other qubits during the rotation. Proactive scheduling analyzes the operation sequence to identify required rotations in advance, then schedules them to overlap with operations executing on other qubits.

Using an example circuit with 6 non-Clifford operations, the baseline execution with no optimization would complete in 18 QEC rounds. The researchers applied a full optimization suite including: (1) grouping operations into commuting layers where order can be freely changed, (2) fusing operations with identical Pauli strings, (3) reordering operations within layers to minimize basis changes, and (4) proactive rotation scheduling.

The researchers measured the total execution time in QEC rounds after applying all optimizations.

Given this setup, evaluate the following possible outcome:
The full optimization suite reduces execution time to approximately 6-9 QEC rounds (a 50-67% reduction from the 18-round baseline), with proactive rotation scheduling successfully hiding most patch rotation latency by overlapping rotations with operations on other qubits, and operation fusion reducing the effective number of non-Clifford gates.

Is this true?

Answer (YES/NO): NO